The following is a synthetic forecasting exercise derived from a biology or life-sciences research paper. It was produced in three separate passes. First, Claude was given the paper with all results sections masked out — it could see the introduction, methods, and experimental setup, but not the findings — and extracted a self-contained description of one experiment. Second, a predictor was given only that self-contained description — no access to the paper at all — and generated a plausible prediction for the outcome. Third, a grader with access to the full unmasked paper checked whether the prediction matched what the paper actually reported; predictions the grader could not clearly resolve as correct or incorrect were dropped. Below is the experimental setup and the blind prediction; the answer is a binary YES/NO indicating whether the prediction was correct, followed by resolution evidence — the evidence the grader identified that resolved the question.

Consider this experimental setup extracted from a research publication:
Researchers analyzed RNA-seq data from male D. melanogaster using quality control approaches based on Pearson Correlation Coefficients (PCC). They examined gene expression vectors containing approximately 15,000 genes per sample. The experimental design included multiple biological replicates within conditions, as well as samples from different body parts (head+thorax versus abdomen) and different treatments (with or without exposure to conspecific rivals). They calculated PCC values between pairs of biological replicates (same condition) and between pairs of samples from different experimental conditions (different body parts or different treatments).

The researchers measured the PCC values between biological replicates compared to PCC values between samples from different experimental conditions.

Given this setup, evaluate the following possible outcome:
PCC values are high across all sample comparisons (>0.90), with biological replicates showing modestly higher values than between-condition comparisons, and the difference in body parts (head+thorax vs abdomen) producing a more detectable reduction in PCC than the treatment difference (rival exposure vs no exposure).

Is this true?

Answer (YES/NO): NO